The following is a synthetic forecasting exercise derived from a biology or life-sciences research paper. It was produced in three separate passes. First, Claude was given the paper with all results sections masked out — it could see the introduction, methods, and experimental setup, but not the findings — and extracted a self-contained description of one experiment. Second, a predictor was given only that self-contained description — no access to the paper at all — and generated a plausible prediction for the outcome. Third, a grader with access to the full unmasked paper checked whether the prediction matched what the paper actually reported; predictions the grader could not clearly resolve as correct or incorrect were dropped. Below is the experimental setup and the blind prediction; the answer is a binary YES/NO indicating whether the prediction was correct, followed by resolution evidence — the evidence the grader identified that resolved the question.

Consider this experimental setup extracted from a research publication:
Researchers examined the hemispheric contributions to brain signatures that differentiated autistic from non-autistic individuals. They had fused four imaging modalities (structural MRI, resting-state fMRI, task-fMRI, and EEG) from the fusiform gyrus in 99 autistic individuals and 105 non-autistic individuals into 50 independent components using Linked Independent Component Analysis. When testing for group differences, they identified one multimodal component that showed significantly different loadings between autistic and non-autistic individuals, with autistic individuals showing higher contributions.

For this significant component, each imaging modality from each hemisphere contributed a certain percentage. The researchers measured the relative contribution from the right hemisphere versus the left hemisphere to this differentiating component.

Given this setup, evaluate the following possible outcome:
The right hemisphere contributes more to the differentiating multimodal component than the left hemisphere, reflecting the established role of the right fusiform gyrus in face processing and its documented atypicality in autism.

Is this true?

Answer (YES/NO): NO